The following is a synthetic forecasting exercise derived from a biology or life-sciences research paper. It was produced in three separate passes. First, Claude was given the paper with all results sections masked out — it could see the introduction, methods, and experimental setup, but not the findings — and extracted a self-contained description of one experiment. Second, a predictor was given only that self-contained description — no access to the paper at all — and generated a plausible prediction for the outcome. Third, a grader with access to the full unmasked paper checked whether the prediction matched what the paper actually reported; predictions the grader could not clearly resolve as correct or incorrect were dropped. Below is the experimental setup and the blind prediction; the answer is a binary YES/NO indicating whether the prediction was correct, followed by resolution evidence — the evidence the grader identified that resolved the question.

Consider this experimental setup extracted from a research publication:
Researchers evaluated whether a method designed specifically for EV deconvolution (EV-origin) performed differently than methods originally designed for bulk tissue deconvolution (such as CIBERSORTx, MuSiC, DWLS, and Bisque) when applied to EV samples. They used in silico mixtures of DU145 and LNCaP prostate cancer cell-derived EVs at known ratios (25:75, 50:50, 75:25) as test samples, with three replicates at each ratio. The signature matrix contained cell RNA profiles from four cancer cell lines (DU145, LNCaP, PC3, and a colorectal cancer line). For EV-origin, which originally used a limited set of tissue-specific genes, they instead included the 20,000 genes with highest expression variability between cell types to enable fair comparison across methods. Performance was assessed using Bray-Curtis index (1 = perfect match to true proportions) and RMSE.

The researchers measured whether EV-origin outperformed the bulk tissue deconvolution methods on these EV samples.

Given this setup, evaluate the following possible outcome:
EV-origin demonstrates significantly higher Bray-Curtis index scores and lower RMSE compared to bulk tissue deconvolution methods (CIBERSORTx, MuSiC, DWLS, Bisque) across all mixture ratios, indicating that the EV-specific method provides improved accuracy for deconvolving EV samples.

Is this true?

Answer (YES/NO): NO